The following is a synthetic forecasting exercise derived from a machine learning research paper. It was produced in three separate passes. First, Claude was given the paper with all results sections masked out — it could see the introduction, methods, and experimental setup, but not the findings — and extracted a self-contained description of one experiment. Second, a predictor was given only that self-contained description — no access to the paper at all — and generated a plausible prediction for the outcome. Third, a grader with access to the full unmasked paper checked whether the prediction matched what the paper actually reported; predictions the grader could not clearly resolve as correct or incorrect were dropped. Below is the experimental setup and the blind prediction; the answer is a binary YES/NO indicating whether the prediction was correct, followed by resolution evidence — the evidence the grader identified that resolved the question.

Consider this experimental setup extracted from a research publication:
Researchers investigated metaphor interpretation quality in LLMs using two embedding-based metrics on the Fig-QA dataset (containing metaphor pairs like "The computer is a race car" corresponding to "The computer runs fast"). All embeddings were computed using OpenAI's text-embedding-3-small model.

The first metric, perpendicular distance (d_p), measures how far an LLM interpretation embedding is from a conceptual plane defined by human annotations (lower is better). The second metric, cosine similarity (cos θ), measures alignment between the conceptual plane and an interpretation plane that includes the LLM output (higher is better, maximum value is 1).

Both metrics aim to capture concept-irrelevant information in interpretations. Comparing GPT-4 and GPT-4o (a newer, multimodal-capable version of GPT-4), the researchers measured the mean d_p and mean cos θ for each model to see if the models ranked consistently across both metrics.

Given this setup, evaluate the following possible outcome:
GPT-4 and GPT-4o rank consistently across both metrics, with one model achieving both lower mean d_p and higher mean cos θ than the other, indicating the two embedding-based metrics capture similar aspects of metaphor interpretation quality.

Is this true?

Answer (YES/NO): NO